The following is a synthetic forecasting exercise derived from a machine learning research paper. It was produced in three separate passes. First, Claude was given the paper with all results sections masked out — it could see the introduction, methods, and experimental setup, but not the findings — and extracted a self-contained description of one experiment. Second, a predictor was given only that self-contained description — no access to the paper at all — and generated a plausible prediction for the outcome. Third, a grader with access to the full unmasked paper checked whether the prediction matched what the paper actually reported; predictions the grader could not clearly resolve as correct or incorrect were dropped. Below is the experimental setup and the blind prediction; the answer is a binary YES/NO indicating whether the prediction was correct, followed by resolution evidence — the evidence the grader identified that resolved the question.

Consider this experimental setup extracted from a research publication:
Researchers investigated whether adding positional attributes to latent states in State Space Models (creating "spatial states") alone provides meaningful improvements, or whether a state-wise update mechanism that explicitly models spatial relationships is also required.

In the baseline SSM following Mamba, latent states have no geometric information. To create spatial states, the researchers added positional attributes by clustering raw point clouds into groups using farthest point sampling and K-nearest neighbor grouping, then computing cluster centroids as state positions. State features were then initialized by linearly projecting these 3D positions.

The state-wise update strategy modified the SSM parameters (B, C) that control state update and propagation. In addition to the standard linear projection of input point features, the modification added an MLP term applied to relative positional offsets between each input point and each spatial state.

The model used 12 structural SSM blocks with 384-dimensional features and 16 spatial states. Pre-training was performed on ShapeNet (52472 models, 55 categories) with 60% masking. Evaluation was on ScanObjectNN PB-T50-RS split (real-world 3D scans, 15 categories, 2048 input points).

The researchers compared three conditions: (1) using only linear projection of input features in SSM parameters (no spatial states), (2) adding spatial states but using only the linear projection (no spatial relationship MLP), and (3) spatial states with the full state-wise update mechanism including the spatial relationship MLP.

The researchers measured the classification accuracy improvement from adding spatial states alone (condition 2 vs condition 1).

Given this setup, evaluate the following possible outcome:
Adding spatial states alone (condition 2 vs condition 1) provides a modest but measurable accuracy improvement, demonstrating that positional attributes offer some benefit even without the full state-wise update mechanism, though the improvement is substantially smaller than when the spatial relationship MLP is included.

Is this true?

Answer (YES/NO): NO